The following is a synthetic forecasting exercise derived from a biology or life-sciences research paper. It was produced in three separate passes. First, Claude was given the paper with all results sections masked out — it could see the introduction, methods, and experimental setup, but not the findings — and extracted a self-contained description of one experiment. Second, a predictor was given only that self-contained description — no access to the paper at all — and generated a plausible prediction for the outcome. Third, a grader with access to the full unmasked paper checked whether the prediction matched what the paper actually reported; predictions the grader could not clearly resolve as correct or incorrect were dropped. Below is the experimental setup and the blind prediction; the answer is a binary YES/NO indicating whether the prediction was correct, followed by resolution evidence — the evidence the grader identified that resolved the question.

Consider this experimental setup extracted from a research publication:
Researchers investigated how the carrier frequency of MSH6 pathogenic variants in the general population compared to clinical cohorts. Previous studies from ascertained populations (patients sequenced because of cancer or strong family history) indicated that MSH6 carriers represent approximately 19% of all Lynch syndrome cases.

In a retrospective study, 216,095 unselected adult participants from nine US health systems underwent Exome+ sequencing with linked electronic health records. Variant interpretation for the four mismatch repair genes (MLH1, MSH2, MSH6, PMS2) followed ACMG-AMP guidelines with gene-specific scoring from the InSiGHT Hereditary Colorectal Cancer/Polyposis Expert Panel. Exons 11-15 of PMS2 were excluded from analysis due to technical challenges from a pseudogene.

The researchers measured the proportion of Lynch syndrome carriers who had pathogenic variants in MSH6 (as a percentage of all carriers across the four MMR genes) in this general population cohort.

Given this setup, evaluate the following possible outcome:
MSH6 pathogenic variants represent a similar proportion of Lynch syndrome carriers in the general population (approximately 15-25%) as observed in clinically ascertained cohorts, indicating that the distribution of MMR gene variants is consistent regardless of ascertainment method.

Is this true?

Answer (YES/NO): NO